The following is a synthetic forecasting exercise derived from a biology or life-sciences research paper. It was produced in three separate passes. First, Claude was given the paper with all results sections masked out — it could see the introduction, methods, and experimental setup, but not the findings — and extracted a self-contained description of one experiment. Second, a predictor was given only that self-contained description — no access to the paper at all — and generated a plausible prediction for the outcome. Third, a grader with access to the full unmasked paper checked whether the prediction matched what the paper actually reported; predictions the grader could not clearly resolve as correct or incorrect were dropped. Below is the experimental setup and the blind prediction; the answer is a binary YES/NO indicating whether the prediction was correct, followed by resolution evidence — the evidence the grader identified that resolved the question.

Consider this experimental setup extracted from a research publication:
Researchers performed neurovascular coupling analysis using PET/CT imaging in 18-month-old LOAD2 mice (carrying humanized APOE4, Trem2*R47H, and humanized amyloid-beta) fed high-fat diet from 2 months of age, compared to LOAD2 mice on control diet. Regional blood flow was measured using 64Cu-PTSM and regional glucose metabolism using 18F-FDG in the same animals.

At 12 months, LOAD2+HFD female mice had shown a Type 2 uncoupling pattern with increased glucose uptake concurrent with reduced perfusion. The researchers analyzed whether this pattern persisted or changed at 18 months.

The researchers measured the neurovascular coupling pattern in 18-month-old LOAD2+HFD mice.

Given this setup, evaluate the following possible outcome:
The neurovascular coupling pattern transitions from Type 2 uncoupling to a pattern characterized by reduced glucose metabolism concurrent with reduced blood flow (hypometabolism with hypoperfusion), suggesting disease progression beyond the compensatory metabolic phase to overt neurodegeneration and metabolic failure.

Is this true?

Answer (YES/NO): NO